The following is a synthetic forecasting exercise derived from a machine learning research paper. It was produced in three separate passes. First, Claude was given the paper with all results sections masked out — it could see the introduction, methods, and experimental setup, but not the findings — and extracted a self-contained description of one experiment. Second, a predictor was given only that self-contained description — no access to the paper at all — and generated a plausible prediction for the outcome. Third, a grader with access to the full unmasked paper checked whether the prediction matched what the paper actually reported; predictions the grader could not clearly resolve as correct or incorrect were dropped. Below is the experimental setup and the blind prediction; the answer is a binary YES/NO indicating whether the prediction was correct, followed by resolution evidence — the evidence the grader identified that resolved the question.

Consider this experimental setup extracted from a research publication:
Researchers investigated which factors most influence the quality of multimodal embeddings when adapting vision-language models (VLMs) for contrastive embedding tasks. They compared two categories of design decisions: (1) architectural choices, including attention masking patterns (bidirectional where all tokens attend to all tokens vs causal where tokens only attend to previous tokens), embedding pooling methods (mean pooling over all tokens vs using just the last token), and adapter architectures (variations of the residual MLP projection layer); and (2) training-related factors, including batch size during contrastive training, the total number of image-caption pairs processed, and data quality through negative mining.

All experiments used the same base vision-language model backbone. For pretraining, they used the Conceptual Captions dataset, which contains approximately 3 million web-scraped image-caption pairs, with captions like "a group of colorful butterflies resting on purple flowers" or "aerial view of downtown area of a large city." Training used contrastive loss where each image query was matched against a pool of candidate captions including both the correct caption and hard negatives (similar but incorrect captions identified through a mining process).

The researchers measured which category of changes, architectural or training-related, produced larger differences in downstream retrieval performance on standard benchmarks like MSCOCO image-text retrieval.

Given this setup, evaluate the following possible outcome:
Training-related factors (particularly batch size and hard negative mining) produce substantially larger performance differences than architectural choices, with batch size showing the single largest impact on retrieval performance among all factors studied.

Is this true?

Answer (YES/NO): NO